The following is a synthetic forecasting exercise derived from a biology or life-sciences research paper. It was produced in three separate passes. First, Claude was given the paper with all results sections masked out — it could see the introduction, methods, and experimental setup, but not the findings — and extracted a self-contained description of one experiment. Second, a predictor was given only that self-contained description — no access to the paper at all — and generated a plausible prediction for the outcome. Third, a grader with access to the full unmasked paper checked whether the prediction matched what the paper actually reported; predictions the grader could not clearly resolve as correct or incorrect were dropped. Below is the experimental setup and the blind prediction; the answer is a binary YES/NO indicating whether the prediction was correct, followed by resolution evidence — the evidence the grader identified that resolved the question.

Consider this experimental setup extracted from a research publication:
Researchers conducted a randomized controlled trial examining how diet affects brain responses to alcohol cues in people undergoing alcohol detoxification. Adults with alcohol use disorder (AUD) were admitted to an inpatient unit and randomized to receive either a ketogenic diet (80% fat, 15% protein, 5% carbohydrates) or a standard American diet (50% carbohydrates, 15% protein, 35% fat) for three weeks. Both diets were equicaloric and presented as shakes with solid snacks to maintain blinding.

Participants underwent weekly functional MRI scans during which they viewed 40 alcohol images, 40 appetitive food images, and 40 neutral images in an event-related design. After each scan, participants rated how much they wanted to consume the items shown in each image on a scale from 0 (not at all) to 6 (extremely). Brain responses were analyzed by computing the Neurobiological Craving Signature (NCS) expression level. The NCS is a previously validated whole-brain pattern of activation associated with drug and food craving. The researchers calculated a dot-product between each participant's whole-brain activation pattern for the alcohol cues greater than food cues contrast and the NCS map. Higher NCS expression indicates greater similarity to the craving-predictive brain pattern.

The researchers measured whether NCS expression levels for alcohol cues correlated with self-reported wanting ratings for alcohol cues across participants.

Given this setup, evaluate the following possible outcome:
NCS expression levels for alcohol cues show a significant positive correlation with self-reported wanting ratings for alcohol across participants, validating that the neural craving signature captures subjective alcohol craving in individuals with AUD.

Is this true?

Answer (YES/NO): NO